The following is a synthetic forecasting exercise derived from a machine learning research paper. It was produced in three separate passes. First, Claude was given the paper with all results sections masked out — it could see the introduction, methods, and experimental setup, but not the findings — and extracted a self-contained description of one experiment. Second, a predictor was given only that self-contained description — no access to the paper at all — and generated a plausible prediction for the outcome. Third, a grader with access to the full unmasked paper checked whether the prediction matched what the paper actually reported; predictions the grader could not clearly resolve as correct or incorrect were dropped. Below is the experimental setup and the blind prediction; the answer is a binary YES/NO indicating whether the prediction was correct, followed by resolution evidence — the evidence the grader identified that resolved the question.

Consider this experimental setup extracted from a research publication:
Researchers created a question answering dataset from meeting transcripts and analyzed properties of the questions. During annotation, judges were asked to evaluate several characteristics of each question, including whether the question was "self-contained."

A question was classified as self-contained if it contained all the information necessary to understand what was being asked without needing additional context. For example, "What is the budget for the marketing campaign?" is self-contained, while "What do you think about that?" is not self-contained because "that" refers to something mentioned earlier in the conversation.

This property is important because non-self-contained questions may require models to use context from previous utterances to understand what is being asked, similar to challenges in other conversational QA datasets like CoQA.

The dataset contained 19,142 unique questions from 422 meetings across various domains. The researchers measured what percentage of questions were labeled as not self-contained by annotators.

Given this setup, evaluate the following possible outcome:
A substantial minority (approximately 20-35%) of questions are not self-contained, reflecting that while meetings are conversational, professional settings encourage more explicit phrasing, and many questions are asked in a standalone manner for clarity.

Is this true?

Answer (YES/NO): NO